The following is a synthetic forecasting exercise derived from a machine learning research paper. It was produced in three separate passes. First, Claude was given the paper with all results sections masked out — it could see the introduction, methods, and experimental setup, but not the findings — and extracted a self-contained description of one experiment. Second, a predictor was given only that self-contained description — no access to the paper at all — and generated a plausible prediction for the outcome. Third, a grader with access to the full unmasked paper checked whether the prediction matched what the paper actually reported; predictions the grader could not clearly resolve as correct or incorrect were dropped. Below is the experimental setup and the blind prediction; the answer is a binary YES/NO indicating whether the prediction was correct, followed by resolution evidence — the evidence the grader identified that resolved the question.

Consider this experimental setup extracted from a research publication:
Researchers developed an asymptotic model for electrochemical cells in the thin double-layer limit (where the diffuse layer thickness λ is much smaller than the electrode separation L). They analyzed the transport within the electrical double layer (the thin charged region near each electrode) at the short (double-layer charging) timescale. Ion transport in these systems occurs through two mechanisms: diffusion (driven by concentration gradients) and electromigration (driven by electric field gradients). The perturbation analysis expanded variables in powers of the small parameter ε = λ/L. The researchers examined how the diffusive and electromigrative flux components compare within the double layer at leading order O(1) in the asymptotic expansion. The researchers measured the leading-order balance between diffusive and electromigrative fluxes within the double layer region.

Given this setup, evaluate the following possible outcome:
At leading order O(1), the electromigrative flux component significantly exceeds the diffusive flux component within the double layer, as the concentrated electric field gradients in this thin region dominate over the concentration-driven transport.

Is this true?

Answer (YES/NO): NO